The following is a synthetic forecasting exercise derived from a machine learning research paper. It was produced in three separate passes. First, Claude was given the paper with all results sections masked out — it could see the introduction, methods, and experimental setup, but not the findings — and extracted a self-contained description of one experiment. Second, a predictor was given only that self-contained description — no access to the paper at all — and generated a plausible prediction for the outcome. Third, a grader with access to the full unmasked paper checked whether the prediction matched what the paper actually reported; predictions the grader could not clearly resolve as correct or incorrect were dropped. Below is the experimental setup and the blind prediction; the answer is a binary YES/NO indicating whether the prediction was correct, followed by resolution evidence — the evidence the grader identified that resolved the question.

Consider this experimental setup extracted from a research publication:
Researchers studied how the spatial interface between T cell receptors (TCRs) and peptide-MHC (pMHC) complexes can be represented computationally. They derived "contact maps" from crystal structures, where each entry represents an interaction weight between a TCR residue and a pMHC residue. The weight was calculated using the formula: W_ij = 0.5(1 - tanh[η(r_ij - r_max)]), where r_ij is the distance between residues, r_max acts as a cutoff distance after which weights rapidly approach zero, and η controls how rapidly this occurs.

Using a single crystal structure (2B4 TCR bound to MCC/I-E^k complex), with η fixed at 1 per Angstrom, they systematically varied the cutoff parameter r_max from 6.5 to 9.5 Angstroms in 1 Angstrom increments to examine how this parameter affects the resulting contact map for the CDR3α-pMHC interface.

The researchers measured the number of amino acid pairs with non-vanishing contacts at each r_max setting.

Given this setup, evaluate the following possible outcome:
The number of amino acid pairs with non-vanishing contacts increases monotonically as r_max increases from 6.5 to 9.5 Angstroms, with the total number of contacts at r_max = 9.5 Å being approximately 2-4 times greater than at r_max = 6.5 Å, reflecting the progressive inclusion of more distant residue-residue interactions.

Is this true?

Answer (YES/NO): NO